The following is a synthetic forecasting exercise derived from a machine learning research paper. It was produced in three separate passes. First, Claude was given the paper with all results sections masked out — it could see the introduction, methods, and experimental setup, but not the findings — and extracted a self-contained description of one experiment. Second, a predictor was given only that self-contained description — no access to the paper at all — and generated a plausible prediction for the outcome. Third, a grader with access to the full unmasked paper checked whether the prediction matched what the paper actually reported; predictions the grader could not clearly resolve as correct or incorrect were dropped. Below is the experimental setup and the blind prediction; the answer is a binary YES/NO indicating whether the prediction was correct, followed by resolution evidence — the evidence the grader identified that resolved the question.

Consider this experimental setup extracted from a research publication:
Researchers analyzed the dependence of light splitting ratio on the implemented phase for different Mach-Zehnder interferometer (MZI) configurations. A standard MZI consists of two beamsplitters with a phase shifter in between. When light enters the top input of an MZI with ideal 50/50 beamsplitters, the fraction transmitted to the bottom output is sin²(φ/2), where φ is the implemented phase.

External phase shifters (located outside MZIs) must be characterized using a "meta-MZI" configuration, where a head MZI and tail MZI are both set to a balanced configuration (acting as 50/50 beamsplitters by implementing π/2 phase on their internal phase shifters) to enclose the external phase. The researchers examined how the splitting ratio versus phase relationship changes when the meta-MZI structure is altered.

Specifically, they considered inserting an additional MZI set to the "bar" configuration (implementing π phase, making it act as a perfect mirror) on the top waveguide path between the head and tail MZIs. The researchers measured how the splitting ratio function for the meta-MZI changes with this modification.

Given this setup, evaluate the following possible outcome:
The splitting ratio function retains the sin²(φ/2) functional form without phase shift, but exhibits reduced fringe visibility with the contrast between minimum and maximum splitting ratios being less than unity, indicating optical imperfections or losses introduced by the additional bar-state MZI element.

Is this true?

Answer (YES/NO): NO